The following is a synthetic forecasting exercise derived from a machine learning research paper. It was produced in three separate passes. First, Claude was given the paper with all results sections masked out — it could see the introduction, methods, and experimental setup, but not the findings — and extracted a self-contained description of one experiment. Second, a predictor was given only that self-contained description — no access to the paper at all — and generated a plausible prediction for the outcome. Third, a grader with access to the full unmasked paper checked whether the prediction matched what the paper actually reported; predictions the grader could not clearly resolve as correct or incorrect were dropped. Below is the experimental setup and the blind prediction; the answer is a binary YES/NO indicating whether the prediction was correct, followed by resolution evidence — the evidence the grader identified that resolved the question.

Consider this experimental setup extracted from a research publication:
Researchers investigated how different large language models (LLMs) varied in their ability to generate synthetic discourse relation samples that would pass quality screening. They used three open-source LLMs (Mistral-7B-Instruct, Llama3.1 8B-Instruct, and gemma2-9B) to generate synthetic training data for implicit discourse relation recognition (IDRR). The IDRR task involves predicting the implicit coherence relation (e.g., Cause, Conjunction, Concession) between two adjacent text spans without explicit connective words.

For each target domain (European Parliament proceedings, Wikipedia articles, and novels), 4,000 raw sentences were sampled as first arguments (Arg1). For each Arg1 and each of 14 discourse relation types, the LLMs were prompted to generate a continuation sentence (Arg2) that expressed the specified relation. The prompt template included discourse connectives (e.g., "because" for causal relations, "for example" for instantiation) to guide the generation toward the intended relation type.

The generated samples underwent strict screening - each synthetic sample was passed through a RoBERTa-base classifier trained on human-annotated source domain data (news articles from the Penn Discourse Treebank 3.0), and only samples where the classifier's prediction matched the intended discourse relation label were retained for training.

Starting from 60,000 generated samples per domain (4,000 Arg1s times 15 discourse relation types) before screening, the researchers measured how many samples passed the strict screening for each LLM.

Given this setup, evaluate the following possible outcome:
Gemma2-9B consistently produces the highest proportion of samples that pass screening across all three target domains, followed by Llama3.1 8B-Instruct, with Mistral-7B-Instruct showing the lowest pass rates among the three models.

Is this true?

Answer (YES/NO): NO